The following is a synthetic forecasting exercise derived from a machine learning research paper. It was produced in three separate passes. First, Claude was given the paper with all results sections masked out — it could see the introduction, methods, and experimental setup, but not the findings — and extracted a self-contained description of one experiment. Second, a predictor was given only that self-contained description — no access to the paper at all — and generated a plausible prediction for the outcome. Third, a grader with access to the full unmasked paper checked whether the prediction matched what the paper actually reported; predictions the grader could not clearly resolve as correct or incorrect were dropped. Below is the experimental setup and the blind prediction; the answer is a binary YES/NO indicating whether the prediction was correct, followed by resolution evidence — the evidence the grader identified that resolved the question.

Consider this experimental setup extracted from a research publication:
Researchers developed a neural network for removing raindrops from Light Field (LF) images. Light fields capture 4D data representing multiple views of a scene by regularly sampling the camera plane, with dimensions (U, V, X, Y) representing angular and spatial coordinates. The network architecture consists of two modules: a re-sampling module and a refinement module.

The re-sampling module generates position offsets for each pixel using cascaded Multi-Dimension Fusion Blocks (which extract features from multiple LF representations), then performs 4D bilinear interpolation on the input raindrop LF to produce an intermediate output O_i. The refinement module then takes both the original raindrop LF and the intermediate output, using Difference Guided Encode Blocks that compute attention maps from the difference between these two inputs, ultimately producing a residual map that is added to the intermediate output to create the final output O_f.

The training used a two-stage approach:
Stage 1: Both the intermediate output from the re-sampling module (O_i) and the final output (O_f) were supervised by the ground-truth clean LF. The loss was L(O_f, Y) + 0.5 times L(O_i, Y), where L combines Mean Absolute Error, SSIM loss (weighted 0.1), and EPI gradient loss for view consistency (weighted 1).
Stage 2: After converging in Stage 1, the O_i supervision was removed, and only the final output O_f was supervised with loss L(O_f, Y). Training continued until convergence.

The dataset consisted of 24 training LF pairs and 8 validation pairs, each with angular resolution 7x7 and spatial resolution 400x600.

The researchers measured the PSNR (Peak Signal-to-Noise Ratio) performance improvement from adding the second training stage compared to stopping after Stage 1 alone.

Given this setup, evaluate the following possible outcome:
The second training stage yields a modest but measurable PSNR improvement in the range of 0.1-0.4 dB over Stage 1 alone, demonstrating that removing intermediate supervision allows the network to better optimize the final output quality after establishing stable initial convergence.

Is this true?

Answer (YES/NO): YES